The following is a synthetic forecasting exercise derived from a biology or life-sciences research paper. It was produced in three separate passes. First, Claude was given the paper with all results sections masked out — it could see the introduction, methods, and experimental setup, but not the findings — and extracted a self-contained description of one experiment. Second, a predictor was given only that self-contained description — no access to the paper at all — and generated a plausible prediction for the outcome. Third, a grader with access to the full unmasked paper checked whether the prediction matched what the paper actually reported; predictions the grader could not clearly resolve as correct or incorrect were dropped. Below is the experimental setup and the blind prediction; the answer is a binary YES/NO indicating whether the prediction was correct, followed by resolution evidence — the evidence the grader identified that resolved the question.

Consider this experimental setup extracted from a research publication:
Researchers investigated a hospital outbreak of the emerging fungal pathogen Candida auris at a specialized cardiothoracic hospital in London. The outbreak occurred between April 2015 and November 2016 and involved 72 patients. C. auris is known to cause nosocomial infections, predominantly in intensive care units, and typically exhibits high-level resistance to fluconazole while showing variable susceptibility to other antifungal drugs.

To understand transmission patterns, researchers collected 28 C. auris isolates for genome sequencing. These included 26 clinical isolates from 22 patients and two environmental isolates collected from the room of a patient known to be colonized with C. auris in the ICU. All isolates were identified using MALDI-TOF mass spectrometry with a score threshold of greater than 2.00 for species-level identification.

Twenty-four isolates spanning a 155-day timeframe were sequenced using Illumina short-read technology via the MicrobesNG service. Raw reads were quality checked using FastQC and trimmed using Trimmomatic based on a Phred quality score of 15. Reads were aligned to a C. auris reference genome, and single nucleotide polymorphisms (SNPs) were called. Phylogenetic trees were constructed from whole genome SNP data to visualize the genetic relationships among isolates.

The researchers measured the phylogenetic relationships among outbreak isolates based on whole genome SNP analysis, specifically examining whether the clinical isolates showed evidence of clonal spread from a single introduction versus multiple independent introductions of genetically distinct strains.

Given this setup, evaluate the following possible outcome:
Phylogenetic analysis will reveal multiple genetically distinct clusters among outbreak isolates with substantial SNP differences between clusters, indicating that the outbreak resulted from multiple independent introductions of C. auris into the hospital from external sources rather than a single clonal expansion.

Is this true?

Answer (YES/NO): YES